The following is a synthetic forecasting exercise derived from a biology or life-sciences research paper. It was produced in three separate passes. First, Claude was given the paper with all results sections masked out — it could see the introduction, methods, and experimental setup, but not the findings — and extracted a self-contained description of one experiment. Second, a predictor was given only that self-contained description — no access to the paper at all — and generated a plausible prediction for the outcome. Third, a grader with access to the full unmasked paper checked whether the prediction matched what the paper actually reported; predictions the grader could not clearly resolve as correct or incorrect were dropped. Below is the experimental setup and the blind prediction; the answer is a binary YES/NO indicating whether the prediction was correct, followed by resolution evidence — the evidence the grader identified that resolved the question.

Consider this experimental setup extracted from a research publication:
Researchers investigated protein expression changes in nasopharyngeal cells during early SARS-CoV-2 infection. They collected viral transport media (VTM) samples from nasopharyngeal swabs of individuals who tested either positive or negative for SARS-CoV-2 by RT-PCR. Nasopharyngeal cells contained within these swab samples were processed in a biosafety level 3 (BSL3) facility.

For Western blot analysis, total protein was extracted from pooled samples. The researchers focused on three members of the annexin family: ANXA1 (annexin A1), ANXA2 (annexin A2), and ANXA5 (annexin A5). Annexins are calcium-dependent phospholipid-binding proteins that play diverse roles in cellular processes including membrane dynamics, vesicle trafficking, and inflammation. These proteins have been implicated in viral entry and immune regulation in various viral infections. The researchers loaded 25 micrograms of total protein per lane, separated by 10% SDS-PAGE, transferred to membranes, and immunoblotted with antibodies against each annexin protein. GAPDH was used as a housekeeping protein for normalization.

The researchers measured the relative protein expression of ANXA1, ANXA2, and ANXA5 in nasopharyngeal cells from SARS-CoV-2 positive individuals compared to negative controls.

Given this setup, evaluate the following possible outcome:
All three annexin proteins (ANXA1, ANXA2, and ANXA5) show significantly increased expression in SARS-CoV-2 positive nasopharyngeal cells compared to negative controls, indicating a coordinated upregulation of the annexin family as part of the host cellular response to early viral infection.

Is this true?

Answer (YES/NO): YES